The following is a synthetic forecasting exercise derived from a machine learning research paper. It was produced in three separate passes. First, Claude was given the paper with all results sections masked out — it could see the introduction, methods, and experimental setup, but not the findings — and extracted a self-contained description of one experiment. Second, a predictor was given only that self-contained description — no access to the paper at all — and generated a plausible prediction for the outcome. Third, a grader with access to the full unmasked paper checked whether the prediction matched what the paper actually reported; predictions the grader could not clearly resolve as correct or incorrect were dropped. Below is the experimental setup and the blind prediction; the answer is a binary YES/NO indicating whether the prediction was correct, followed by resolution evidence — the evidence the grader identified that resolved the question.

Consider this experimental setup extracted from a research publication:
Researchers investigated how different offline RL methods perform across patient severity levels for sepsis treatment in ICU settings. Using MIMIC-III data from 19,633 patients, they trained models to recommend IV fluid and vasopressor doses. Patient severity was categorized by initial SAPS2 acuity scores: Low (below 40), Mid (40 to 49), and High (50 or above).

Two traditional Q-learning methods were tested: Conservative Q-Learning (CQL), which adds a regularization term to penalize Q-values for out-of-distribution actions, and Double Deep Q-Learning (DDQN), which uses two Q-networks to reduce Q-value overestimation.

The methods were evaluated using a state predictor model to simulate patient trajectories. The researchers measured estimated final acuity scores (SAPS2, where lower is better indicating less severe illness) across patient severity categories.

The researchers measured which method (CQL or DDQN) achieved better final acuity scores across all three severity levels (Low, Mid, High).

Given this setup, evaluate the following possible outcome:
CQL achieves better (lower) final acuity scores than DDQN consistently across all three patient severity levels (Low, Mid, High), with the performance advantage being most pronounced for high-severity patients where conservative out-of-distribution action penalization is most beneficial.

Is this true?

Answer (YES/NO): NO